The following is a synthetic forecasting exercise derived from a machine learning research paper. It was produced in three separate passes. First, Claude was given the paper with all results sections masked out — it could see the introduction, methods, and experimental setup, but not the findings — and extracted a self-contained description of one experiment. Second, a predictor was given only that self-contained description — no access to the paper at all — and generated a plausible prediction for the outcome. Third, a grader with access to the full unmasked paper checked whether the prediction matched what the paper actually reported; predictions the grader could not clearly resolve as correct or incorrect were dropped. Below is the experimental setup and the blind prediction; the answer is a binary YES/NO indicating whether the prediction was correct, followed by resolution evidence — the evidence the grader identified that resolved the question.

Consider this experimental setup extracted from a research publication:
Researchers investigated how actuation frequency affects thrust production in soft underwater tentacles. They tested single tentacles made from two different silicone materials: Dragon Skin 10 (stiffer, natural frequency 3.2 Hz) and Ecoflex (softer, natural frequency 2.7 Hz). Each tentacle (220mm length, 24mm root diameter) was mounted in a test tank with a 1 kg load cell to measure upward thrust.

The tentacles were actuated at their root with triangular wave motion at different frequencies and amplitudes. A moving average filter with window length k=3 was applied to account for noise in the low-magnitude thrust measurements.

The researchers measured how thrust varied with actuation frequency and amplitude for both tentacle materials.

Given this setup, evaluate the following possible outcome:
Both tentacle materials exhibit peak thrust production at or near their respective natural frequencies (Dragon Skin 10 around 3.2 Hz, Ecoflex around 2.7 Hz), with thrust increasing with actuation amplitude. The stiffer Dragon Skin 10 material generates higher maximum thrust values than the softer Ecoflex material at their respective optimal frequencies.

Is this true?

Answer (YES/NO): NO